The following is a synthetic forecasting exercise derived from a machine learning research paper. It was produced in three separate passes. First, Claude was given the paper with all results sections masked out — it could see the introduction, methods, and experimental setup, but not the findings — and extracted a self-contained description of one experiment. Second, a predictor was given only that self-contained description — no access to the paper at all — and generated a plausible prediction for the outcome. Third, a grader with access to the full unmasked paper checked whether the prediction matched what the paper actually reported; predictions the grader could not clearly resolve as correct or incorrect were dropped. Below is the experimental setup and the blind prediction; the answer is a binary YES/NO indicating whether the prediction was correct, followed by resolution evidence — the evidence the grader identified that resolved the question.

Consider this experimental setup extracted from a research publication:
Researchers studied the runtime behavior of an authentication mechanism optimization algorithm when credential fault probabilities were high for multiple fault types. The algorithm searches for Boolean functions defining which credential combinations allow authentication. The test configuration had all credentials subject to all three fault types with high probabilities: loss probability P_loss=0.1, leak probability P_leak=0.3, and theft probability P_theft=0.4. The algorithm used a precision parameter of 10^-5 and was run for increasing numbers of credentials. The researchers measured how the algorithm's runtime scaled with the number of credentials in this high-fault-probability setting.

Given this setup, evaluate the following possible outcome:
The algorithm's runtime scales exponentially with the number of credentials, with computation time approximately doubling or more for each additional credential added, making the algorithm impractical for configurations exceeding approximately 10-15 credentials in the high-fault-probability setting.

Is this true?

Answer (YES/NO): NO